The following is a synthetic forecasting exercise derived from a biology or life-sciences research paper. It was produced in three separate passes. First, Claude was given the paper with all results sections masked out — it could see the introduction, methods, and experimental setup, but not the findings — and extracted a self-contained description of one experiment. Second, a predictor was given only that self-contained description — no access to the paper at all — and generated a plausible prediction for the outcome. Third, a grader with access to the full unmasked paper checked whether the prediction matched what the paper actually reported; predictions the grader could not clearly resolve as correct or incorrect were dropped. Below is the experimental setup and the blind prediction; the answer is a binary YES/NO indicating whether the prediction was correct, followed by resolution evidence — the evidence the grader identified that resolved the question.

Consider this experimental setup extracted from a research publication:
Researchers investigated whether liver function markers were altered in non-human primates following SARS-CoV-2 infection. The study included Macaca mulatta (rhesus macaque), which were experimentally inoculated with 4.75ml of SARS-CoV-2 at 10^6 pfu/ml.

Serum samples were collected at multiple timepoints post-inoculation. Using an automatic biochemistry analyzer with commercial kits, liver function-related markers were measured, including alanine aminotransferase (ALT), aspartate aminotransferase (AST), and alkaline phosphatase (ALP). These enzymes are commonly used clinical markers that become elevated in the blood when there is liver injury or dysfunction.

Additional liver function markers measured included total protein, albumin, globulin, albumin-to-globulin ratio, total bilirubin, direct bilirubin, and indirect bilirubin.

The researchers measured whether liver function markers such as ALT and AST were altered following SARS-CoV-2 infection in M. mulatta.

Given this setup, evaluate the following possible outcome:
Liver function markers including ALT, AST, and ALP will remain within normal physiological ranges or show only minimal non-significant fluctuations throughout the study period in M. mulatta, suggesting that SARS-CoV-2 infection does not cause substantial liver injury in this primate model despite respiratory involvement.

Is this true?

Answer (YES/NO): YES